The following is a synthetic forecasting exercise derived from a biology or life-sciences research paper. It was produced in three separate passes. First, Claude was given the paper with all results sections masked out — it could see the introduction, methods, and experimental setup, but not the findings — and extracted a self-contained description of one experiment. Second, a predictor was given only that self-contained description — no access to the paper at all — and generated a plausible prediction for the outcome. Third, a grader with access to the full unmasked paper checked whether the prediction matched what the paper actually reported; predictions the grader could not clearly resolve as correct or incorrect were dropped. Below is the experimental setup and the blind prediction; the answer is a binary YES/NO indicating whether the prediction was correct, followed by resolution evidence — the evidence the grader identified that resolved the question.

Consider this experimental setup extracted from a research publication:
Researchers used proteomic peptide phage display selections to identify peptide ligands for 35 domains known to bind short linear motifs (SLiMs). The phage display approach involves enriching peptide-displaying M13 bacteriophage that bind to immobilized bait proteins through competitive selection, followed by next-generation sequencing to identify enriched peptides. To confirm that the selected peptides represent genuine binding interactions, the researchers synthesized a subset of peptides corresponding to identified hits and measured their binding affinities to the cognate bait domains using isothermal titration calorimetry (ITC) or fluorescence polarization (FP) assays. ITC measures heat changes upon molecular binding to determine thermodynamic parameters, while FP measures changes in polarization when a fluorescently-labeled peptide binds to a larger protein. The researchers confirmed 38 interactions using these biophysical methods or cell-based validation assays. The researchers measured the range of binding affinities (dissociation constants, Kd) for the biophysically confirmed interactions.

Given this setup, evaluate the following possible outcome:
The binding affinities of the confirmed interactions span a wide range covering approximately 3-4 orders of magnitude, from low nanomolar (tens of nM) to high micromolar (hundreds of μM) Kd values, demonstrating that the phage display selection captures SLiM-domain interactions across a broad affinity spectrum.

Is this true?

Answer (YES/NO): NO